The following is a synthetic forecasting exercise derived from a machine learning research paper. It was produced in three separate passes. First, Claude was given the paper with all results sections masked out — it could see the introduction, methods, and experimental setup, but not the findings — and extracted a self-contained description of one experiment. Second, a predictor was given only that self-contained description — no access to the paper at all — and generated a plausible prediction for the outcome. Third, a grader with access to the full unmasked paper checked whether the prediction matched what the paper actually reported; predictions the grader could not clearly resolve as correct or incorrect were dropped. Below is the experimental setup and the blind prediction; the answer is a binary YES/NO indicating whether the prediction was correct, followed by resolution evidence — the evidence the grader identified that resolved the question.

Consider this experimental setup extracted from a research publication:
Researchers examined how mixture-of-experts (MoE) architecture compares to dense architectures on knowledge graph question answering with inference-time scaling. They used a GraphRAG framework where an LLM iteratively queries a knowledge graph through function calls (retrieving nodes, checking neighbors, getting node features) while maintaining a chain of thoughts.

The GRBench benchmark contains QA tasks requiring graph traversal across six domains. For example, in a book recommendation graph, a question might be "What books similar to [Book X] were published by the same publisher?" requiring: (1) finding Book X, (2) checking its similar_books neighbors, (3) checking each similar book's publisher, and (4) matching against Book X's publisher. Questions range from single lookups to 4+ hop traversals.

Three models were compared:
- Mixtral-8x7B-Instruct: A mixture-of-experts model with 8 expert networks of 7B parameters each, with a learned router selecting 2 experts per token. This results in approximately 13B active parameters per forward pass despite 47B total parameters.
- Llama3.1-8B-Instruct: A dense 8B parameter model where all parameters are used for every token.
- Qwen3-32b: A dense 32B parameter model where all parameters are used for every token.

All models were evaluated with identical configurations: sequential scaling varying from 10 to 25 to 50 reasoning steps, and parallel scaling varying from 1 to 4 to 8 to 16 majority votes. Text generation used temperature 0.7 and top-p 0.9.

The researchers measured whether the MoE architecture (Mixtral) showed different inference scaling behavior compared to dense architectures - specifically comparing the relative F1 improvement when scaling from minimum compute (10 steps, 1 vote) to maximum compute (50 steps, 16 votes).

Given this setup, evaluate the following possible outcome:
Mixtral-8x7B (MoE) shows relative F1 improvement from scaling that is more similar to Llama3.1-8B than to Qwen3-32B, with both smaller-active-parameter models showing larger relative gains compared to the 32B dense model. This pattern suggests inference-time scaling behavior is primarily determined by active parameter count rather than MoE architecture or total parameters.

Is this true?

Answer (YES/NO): NO